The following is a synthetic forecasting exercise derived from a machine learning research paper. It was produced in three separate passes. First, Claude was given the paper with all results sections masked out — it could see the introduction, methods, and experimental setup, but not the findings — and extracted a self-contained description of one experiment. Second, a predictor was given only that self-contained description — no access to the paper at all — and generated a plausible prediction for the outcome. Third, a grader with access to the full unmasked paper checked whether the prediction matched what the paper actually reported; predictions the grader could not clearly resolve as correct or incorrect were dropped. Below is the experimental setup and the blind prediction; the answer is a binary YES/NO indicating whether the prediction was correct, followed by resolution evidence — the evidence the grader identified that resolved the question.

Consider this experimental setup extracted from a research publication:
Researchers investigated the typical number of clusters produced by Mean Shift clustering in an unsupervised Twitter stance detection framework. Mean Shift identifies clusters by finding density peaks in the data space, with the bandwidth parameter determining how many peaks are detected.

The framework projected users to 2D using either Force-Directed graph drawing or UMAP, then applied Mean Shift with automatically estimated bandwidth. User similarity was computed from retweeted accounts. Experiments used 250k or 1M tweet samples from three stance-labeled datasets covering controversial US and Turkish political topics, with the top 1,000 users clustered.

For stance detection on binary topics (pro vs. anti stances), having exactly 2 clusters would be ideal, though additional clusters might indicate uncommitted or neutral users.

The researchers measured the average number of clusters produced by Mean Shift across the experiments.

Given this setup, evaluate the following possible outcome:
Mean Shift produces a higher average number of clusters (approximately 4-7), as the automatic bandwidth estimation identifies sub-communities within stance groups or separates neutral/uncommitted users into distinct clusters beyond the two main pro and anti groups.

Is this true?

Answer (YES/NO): NO